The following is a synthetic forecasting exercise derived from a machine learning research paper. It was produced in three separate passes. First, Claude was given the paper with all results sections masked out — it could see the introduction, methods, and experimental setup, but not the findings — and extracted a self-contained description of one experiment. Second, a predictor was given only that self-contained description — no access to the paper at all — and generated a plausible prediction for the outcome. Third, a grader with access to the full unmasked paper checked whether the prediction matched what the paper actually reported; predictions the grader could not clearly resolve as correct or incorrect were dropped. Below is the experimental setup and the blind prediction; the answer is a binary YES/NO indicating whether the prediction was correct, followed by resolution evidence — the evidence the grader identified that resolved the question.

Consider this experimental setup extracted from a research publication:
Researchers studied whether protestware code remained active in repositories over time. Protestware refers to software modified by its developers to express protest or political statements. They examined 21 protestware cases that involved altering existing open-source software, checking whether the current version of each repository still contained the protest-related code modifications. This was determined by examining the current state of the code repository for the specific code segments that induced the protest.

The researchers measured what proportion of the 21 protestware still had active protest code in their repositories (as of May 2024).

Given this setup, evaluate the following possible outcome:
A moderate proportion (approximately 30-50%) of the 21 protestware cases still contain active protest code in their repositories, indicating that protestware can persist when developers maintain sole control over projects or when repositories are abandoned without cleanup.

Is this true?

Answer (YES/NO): NO